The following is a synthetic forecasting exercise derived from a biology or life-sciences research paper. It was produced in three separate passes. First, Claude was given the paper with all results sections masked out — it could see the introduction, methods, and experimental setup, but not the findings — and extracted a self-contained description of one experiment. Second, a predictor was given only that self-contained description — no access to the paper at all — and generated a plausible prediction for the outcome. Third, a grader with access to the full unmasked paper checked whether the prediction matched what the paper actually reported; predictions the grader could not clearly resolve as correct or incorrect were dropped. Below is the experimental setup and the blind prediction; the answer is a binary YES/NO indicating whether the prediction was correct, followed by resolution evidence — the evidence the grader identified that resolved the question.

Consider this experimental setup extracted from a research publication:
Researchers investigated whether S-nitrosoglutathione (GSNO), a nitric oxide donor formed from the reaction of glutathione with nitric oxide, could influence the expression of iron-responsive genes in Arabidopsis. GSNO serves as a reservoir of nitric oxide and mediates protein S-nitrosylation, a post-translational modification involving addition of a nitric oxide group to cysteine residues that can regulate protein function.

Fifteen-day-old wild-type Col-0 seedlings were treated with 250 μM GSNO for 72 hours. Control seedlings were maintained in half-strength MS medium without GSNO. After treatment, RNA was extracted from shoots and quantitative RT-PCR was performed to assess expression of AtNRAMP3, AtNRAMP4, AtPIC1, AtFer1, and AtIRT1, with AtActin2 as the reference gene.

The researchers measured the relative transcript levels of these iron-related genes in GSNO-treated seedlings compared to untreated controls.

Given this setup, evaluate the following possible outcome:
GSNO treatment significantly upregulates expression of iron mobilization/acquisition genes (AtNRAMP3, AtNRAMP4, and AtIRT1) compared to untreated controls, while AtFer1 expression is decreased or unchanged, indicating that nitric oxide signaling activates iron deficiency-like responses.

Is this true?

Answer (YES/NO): NO